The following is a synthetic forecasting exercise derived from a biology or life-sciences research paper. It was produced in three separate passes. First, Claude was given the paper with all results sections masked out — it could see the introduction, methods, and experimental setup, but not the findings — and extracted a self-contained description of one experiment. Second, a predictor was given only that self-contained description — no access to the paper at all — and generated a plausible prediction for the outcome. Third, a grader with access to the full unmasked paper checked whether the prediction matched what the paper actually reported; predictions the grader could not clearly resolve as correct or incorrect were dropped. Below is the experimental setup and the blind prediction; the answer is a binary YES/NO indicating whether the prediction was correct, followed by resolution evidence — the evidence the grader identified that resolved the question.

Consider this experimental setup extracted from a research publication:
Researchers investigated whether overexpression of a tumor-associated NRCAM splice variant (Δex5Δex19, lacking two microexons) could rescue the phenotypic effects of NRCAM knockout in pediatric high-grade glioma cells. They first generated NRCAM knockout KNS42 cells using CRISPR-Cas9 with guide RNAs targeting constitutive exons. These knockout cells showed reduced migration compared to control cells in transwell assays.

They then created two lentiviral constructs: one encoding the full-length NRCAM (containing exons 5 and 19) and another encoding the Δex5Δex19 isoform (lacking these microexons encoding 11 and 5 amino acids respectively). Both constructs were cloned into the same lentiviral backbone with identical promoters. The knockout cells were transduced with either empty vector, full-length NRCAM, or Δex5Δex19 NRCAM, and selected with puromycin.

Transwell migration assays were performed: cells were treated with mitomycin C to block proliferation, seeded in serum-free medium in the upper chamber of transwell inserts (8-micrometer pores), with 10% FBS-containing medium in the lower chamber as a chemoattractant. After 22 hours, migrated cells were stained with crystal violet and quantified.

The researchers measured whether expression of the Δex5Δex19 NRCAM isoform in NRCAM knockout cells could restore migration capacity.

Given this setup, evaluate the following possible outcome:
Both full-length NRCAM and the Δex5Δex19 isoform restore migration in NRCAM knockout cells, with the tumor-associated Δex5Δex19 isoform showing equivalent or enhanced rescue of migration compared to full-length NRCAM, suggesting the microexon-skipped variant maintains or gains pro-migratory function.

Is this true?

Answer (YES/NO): NO